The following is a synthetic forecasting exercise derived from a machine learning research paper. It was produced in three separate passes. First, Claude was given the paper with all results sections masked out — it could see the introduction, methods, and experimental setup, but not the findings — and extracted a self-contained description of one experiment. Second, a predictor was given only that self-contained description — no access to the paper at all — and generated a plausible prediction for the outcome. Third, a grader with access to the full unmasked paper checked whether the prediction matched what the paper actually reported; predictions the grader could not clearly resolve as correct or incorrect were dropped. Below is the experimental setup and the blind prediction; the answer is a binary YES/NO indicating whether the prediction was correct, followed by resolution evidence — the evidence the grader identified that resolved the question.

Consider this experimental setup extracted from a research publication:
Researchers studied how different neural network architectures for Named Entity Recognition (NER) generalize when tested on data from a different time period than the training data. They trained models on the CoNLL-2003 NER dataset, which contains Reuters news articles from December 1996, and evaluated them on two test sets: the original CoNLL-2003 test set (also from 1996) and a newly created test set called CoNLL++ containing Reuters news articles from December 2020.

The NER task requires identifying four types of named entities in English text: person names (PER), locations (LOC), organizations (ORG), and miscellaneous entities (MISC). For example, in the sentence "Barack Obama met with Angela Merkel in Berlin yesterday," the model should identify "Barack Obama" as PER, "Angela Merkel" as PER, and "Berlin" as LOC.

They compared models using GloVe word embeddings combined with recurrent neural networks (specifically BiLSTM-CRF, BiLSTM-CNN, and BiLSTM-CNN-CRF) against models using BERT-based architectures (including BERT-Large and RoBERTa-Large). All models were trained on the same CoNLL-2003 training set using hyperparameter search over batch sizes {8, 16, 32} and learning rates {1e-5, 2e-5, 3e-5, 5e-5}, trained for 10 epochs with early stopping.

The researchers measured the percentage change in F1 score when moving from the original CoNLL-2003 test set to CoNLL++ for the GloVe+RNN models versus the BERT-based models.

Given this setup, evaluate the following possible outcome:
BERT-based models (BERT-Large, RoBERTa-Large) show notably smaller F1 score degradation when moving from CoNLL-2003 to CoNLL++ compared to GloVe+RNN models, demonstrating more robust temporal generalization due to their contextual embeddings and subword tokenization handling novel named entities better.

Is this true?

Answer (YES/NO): YES